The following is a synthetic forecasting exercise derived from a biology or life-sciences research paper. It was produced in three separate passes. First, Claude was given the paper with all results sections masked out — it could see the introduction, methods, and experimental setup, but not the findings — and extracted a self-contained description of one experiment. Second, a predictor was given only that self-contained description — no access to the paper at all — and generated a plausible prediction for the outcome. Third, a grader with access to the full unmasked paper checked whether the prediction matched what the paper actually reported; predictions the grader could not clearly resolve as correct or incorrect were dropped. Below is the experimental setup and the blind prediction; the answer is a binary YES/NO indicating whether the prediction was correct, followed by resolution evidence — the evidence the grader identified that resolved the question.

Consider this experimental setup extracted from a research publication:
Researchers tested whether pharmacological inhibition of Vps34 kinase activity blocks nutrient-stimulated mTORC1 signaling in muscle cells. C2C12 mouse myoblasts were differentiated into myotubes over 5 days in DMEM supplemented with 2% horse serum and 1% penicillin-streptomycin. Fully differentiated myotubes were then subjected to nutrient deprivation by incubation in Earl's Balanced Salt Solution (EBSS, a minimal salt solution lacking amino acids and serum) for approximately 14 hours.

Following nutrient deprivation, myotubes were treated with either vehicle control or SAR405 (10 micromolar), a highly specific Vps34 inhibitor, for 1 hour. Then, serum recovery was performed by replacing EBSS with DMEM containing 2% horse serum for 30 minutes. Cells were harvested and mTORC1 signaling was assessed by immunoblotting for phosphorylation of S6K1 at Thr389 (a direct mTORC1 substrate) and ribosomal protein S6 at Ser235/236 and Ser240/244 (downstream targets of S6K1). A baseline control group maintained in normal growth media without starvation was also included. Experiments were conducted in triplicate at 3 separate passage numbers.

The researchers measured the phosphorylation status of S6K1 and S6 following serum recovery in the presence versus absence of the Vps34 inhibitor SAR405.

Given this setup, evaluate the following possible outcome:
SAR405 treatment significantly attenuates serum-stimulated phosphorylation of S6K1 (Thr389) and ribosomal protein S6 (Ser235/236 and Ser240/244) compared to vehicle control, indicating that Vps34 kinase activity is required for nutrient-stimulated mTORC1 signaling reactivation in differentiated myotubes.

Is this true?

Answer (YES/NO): NO